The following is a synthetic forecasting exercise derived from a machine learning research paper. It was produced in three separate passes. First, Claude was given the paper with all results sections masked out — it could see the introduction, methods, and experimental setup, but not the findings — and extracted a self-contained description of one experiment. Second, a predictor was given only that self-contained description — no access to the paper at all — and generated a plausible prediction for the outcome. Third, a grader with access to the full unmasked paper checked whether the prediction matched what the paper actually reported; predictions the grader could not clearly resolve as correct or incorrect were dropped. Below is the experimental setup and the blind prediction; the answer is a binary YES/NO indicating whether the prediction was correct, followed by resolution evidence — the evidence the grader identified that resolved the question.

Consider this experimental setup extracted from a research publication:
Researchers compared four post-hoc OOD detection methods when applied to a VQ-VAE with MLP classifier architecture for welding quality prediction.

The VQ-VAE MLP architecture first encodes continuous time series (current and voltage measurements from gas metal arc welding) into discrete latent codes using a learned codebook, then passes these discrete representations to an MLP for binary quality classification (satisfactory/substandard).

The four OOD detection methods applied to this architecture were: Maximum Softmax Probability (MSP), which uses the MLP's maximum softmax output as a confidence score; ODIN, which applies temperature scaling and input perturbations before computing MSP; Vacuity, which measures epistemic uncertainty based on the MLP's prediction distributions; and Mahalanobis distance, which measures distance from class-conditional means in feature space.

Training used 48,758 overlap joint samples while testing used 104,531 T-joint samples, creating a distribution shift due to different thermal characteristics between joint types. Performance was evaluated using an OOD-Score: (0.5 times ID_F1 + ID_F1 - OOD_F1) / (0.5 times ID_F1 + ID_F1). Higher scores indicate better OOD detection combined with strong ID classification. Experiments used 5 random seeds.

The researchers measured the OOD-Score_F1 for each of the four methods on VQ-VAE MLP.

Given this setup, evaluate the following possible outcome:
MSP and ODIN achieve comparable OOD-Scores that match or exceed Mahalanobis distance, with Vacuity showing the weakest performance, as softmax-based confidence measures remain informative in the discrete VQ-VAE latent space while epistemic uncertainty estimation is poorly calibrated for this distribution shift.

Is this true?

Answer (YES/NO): NO